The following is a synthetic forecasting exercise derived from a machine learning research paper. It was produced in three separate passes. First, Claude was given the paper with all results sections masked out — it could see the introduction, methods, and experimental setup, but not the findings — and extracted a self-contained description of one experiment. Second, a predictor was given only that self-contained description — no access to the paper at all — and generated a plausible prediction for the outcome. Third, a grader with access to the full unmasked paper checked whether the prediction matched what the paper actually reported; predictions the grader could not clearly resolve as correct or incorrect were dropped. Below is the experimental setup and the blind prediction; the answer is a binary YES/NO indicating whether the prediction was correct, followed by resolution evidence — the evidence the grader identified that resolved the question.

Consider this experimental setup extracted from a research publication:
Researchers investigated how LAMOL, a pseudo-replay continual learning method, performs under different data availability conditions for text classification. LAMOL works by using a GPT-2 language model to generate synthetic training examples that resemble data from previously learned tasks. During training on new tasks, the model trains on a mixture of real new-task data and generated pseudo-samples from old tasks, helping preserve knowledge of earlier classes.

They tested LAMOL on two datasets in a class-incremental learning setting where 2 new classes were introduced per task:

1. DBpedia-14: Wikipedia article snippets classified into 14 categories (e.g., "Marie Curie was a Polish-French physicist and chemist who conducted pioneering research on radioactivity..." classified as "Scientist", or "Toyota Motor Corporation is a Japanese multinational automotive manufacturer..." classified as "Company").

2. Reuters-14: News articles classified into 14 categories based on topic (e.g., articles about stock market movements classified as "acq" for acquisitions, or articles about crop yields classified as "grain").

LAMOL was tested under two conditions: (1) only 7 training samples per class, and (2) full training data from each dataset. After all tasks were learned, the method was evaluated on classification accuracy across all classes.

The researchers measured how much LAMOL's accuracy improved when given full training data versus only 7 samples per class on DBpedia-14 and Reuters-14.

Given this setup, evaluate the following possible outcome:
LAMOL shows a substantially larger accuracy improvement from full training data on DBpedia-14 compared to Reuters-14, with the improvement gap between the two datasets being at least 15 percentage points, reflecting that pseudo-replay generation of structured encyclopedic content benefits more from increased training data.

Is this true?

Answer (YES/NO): NO